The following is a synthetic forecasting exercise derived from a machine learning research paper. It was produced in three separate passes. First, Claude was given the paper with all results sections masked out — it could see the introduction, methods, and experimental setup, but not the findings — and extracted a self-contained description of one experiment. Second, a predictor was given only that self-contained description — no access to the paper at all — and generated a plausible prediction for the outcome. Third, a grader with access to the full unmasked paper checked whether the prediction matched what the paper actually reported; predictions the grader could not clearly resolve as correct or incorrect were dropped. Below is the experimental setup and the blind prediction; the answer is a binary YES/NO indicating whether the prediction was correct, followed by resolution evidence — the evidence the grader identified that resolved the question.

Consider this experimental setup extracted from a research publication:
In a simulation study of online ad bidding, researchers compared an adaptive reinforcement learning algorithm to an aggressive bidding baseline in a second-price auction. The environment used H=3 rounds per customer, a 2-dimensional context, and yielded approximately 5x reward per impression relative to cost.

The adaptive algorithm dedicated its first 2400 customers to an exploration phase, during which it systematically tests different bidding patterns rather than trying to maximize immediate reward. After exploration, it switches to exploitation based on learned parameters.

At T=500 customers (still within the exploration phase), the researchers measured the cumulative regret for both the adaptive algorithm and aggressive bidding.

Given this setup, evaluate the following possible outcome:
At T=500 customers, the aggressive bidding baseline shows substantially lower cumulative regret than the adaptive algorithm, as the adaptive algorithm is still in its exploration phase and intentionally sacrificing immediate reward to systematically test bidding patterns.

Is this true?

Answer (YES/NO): YES